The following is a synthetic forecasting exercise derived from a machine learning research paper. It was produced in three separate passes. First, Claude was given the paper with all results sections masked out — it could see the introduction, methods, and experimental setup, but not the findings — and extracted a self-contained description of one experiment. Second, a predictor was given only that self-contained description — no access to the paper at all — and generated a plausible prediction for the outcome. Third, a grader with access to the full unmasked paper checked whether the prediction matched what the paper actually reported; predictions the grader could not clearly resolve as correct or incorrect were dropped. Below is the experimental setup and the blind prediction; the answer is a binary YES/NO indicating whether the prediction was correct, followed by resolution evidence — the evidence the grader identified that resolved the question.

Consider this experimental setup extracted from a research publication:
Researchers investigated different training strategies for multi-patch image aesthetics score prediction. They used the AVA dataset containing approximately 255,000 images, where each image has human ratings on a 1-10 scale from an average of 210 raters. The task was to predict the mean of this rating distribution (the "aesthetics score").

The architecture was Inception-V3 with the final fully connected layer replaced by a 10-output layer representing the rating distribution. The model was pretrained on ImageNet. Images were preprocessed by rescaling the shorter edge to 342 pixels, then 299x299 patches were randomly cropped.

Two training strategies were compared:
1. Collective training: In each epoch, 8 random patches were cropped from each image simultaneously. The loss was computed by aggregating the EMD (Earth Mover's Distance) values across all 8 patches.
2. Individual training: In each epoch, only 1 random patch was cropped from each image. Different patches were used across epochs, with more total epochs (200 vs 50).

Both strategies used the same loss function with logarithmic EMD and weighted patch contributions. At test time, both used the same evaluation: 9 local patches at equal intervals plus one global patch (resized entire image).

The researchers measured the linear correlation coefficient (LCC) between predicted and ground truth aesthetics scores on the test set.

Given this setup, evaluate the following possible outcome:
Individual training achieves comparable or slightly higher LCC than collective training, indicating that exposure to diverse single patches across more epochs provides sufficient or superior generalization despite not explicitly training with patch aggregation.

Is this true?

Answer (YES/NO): YES